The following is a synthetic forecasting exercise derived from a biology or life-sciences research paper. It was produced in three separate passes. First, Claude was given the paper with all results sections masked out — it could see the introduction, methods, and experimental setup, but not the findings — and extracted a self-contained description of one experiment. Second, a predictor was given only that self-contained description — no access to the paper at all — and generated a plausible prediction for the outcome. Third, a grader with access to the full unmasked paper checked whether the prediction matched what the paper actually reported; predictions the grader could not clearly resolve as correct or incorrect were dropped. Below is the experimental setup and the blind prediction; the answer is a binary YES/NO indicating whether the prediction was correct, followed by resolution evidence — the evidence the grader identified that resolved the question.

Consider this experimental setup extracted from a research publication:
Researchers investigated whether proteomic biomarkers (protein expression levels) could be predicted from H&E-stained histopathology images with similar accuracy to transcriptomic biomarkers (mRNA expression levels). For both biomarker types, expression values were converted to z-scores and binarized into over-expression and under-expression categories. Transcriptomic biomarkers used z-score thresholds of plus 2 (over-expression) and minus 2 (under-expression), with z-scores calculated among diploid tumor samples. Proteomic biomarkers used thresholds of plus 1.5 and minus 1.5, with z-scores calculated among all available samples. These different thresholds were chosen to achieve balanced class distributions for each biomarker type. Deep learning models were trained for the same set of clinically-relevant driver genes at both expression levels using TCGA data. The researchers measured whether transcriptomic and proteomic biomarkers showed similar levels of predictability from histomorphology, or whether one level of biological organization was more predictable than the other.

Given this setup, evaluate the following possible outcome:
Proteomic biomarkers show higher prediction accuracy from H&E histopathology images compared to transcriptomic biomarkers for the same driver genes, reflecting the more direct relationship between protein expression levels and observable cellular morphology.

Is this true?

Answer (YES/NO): YES